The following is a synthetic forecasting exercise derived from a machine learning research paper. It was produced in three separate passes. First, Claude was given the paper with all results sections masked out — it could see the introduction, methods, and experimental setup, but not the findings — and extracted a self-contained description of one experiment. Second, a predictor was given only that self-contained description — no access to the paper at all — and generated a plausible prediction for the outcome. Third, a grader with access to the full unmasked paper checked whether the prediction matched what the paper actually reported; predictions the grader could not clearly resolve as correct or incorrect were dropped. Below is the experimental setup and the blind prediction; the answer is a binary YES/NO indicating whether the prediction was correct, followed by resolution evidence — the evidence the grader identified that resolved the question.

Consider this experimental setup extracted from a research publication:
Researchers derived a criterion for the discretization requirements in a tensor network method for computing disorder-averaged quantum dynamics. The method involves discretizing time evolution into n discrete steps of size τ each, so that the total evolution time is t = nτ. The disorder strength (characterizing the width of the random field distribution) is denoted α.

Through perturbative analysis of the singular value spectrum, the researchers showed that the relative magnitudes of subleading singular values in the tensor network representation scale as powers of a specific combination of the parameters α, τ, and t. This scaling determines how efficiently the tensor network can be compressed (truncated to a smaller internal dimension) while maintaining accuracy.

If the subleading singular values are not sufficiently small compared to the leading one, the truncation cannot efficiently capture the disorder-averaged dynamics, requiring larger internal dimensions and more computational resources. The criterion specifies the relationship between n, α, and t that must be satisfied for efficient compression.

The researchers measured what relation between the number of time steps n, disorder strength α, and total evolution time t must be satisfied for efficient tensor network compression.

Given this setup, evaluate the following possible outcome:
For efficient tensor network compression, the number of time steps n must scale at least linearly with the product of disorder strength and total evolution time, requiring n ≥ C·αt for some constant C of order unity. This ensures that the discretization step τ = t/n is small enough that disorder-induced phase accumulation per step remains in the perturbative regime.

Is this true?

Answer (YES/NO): NO